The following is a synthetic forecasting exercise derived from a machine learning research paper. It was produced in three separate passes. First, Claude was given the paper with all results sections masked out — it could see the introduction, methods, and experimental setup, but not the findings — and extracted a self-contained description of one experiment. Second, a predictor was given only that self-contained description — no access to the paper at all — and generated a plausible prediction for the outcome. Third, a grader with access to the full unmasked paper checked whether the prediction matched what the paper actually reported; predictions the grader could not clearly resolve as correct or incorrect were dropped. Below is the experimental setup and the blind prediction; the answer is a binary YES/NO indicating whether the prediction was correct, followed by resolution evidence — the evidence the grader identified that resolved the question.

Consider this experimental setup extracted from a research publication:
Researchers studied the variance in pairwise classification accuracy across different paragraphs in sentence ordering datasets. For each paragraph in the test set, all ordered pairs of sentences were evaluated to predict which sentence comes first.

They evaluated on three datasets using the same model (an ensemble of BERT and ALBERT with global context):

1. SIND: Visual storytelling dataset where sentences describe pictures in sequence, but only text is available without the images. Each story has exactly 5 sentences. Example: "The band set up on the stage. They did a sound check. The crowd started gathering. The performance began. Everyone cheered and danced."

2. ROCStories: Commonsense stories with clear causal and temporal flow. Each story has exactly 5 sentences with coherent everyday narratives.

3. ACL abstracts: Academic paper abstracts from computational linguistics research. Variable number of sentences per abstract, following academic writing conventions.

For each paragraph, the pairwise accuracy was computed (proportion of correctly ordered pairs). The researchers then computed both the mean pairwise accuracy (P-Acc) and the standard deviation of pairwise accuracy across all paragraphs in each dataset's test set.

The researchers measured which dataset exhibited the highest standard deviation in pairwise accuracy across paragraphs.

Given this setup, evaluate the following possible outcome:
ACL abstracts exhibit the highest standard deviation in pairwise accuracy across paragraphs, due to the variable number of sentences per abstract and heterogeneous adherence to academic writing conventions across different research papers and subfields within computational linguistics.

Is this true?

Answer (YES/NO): NO